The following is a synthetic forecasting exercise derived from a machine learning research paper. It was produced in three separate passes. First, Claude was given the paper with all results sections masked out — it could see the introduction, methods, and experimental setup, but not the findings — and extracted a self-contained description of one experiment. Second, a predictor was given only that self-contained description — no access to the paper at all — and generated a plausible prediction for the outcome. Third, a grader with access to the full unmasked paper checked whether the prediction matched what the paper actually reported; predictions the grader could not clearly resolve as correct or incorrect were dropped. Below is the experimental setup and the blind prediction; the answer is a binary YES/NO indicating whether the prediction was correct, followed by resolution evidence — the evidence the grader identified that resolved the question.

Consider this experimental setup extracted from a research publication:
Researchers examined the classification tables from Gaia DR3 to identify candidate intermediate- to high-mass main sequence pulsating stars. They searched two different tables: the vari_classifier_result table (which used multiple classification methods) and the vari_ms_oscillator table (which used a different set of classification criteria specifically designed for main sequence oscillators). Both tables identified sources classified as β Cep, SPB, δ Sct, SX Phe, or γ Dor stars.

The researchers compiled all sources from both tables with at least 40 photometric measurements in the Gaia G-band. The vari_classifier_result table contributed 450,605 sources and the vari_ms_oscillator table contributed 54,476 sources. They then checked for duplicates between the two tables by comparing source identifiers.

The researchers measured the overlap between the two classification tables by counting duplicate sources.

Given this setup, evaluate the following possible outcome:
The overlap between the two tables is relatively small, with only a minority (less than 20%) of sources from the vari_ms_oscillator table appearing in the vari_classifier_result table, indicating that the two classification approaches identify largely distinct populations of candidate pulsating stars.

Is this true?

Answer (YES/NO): NO